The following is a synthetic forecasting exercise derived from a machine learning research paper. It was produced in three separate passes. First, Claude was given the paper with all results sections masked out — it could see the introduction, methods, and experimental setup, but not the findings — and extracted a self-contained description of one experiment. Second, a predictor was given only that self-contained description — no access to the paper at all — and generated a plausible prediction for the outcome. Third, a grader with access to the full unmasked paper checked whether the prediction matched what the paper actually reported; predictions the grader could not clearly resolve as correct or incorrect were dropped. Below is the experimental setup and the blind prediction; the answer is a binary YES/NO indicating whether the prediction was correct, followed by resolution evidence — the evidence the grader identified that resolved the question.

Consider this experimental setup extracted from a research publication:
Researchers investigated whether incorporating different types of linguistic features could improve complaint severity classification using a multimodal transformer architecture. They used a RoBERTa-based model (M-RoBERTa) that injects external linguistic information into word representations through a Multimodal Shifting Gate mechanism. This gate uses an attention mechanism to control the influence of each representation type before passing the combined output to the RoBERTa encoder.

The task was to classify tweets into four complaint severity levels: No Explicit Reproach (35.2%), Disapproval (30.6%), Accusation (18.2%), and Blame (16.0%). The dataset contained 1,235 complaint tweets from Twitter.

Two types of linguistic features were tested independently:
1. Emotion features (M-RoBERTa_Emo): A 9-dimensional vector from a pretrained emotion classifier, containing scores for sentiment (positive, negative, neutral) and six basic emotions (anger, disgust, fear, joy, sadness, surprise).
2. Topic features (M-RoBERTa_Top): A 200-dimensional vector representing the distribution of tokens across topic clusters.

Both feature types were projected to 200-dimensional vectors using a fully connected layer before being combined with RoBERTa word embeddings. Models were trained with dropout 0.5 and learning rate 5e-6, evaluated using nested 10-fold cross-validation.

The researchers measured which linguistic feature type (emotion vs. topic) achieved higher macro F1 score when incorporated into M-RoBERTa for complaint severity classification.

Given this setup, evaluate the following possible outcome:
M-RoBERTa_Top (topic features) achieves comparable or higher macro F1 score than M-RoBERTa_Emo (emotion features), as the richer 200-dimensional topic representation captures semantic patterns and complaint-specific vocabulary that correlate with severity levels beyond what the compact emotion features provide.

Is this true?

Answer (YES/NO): NO